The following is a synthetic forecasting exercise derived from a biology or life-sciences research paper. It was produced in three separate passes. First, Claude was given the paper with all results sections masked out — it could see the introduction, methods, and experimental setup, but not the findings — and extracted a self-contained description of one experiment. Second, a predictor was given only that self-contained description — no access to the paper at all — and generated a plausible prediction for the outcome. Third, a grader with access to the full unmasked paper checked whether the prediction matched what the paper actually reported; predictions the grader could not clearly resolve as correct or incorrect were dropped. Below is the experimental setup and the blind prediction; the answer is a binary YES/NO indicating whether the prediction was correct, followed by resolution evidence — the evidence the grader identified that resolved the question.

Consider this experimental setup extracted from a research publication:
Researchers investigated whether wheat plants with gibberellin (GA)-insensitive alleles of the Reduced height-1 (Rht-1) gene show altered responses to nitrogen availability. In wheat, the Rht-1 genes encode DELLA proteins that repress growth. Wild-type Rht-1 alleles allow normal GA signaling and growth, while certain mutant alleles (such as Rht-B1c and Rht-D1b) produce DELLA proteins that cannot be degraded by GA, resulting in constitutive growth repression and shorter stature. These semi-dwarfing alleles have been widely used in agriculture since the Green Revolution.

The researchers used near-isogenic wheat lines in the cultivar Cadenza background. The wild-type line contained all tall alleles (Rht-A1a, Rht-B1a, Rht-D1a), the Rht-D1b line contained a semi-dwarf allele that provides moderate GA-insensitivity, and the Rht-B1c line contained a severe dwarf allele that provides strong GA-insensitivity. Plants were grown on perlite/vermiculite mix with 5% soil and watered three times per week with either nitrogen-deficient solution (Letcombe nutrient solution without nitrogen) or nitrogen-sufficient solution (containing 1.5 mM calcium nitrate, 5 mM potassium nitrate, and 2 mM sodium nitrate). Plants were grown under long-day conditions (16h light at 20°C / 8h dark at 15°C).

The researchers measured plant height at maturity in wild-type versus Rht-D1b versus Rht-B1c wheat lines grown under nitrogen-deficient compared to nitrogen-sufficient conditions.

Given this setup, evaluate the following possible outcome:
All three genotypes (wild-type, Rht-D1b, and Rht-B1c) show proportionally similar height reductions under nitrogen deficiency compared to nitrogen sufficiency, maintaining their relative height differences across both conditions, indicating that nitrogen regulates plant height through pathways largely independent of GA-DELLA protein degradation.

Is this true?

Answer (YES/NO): NO